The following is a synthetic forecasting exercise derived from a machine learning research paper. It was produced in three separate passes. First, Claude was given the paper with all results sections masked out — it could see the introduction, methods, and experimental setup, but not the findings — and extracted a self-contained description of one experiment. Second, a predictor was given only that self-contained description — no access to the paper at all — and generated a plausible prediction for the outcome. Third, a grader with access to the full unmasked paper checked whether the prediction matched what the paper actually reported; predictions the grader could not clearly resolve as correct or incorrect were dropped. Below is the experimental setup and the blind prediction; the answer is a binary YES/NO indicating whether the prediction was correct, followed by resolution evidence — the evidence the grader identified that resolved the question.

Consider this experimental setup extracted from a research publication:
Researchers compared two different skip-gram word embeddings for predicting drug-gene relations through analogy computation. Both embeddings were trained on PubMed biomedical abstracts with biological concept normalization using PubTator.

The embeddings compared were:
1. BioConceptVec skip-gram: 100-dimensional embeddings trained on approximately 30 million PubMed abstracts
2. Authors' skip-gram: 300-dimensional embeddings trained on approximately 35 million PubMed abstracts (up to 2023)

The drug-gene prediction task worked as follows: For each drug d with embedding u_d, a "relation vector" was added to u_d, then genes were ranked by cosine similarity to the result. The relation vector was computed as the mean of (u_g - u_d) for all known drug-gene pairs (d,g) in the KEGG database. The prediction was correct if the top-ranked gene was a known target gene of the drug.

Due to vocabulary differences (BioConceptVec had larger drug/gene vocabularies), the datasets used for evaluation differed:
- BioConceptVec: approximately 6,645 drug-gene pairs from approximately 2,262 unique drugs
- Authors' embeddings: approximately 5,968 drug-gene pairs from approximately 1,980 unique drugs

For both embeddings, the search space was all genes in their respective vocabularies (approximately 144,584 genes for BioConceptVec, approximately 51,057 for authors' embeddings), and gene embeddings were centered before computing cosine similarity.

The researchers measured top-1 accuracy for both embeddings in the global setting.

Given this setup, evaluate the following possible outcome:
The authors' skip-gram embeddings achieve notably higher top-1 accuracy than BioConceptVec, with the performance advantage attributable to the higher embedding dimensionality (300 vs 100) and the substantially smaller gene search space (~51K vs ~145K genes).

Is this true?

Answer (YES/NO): NO